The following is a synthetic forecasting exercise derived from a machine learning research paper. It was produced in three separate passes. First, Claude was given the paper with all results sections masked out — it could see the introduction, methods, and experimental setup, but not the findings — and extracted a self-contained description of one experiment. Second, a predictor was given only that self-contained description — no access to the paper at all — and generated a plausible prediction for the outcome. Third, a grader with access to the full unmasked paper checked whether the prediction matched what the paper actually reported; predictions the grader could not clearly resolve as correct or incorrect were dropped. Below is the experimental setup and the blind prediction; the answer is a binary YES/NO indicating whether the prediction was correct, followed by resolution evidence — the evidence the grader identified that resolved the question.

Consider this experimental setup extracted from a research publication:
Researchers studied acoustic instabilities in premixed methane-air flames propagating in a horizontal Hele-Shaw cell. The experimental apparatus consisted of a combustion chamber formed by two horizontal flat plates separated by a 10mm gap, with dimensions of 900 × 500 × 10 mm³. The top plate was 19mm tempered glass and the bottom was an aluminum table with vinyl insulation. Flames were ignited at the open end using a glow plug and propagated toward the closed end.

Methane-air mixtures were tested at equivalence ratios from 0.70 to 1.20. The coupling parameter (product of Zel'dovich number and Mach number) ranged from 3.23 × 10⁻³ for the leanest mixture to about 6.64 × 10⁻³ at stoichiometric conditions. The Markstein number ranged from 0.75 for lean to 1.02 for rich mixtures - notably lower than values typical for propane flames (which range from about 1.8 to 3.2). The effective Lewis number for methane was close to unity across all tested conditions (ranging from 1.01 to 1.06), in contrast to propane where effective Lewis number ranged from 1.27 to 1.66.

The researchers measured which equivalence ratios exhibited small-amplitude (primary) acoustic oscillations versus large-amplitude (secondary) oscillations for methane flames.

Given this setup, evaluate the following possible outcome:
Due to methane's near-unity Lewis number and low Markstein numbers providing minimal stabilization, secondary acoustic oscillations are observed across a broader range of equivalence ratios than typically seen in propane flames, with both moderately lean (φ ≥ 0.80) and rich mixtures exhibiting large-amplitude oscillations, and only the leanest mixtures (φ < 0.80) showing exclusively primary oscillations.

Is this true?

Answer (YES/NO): NO